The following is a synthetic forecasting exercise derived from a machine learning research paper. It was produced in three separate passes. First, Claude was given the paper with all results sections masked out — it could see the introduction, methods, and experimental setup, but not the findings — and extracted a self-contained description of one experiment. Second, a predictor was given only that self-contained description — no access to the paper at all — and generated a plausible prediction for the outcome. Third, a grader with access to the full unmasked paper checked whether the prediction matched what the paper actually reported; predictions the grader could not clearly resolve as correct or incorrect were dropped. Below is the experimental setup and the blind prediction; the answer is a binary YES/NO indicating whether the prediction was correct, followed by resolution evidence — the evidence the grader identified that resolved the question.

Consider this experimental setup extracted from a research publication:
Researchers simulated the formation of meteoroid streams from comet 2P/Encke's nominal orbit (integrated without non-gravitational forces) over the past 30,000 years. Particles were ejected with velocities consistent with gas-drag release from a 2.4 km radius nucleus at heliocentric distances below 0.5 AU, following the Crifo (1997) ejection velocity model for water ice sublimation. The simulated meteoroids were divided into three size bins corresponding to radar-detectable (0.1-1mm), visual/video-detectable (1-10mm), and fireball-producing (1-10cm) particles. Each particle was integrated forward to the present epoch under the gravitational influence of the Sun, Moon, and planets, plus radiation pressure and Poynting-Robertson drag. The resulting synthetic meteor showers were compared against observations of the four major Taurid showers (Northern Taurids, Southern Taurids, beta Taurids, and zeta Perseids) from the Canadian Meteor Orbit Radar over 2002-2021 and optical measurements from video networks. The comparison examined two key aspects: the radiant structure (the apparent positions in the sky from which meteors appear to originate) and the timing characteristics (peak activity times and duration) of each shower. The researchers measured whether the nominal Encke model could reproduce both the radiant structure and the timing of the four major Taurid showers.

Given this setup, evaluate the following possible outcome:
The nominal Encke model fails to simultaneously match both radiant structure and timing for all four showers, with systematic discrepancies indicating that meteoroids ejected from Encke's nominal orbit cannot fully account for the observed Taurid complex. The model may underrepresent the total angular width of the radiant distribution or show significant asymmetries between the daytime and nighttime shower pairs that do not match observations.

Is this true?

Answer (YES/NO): NO